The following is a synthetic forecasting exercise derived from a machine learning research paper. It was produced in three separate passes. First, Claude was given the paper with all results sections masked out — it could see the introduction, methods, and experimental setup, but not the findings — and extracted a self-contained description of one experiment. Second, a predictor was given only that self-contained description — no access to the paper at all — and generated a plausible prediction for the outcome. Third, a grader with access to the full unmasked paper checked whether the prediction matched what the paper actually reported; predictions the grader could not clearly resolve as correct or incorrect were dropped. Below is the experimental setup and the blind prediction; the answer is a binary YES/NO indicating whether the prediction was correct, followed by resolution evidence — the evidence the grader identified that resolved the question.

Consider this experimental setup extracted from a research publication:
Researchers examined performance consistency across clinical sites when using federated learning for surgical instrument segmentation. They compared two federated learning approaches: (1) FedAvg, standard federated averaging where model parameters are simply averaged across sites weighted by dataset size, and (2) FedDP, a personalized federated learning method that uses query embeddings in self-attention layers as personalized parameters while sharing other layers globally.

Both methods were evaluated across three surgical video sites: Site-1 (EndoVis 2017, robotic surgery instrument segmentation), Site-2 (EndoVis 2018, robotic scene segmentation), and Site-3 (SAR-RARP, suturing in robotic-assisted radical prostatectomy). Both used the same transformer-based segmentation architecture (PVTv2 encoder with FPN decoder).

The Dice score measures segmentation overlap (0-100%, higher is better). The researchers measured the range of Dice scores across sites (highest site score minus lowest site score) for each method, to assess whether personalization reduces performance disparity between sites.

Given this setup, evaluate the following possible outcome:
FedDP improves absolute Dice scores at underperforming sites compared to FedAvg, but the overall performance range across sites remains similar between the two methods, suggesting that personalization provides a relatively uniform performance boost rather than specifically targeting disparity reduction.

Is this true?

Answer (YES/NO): YES